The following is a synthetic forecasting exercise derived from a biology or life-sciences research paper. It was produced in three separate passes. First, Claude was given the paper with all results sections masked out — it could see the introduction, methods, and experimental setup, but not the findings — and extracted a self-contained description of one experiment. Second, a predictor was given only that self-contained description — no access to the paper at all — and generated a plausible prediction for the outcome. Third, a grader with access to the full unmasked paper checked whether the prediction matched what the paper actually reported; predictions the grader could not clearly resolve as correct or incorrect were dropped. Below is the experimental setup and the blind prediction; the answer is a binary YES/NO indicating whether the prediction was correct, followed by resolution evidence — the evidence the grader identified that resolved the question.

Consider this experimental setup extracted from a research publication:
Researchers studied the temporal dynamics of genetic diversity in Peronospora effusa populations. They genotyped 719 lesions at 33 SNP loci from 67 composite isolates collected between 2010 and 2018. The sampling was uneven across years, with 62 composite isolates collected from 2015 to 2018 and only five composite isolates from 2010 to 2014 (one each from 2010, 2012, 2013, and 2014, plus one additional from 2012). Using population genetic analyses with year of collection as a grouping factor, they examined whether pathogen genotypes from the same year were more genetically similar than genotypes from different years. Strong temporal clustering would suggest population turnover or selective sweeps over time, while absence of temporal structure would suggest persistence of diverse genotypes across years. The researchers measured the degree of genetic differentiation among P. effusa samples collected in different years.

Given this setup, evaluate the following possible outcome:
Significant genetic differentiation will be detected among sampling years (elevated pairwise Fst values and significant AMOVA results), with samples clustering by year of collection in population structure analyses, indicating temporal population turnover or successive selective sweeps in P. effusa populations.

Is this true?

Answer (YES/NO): YES